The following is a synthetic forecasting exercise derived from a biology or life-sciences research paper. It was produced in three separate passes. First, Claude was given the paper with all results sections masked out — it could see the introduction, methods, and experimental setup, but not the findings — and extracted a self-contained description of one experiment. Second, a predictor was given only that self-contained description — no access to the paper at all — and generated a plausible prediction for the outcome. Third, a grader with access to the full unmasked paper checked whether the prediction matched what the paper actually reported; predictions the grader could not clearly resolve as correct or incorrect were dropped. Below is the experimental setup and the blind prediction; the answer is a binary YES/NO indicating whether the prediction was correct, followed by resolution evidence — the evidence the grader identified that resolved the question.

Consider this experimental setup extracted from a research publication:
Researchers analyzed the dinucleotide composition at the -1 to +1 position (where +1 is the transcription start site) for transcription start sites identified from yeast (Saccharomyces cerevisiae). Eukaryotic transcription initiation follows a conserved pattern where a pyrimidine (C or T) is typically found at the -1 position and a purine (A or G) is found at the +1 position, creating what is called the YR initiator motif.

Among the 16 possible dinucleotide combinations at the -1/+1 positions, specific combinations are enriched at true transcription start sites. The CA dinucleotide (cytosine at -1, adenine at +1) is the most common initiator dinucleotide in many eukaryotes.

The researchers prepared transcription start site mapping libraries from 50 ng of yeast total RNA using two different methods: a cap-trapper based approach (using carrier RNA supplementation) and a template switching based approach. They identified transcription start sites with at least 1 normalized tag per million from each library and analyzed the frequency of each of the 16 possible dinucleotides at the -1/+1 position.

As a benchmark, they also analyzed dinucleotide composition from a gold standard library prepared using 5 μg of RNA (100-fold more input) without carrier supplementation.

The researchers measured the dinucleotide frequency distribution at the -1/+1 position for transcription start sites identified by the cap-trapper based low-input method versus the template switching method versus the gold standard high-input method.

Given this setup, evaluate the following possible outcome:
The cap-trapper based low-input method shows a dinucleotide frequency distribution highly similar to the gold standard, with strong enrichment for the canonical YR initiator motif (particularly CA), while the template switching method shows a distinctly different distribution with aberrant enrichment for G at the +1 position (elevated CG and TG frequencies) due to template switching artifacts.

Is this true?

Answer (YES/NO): YES